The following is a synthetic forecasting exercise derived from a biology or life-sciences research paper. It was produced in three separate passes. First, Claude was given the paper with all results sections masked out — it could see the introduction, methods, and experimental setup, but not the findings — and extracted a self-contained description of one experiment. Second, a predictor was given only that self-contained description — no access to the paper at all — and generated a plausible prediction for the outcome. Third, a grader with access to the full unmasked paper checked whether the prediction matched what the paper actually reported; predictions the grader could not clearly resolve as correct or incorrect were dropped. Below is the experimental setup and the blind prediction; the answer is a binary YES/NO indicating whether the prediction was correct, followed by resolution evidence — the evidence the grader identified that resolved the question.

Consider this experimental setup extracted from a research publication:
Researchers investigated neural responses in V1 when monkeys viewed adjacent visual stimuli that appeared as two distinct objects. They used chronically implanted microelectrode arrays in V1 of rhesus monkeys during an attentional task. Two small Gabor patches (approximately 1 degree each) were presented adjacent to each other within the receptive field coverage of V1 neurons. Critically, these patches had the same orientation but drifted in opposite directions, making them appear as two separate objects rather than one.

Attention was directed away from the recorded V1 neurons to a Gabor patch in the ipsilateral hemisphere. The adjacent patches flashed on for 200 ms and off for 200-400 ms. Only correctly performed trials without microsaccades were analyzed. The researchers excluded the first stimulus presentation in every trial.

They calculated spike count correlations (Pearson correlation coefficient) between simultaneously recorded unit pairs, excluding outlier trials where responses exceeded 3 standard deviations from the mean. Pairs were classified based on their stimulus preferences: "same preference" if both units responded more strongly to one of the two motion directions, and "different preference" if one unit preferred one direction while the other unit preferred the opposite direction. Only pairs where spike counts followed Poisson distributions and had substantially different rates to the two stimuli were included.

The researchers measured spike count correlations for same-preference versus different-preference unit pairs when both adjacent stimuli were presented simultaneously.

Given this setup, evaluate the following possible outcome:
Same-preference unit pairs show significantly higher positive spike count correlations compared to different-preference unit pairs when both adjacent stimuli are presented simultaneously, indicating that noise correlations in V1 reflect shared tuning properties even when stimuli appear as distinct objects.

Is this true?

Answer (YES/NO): NO